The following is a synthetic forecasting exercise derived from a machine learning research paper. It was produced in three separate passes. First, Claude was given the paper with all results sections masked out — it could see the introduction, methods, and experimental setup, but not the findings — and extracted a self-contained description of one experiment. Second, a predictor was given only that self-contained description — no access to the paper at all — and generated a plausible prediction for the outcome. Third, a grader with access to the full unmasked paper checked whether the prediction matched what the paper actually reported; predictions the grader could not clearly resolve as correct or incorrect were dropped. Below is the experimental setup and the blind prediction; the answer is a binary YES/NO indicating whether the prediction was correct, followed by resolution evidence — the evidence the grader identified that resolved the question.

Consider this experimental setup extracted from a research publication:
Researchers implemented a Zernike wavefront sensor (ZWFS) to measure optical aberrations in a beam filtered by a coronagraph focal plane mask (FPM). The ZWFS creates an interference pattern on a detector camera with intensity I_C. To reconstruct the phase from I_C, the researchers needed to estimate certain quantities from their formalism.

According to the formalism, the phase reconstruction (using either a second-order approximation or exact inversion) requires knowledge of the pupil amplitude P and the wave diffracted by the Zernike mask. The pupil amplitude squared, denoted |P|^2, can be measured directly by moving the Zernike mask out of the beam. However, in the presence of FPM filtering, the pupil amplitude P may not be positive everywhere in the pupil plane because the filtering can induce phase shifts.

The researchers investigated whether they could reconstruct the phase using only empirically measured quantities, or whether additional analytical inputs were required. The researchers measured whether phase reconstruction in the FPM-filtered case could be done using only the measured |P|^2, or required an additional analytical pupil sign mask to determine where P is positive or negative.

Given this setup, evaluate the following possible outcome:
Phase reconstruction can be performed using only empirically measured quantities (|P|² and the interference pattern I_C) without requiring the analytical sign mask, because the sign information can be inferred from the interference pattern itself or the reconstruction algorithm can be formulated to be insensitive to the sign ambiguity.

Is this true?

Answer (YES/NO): NO